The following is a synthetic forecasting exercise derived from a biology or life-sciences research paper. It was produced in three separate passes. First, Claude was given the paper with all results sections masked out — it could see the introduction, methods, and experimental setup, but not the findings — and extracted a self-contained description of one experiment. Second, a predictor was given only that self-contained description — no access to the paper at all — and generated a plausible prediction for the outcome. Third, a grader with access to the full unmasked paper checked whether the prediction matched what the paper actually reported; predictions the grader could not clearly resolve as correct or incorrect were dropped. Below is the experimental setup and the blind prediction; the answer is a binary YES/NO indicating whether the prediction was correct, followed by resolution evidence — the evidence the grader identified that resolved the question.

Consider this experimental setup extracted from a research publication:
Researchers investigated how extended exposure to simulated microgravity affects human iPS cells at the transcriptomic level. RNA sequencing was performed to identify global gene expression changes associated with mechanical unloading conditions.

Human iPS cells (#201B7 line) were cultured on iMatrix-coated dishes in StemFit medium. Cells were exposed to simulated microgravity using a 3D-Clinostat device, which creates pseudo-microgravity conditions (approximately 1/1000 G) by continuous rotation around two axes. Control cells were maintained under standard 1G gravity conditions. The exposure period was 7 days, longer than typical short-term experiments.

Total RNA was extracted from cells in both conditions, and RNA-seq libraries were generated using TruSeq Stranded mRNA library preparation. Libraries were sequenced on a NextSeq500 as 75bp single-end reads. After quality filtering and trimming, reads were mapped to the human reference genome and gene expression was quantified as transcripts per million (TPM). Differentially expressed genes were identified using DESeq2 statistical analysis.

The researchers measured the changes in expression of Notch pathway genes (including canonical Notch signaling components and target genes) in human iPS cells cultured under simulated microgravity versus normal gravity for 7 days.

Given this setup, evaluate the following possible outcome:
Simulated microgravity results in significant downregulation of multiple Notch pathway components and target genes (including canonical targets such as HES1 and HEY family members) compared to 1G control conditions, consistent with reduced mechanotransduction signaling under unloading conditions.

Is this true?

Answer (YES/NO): NO